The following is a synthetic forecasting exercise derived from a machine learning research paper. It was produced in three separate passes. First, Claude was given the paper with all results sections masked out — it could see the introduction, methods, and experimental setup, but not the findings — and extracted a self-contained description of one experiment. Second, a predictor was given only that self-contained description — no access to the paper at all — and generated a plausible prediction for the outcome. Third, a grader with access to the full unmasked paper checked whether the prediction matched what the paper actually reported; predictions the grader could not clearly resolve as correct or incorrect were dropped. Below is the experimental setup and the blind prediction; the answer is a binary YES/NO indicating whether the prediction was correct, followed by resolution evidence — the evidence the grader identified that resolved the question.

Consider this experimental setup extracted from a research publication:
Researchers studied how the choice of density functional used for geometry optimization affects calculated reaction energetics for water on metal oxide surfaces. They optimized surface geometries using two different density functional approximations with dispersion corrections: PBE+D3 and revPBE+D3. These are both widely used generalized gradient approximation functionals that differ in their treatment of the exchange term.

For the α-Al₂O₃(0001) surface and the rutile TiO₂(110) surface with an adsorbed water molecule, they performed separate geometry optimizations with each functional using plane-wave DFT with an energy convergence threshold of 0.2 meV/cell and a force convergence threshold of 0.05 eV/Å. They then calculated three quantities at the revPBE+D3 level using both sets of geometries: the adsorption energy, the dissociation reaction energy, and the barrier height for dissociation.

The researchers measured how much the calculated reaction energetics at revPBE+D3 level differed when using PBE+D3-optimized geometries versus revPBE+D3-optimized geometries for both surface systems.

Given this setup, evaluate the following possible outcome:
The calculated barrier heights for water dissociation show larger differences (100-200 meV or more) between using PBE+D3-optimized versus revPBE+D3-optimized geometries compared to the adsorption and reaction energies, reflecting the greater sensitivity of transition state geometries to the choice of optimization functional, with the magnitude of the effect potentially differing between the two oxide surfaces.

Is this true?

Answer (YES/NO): NO